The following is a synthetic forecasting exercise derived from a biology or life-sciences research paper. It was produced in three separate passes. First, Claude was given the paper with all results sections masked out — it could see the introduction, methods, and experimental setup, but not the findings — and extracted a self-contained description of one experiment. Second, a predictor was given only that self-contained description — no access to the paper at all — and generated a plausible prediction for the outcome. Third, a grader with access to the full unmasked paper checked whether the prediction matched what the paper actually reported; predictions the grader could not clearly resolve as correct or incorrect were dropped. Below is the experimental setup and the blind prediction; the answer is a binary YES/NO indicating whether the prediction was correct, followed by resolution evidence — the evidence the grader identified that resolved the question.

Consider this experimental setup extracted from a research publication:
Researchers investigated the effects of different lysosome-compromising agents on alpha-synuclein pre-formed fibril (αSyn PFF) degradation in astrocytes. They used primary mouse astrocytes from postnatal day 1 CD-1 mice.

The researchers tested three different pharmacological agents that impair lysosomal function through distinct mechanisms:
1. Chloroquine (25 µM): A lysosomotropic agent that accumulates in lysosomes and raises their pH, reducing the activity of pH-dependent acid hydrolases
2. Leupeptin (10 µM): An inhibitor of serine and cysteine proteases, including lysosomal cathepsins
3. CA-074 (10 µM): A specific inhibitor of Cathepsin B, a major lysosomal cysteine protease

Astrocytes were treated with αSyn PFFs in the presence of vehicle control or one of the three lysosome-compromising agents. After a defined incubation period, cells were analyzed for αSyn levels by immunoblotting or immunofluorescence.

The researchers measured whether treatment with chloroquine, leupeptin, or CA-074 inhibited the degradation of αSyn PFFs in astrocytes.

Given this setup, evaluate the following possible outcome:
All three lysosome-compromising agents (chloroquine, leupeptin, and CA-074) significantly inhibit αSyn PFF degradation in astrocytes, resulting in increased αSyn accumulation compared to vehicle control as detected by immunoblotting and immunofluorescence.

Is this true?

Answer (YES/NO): YES